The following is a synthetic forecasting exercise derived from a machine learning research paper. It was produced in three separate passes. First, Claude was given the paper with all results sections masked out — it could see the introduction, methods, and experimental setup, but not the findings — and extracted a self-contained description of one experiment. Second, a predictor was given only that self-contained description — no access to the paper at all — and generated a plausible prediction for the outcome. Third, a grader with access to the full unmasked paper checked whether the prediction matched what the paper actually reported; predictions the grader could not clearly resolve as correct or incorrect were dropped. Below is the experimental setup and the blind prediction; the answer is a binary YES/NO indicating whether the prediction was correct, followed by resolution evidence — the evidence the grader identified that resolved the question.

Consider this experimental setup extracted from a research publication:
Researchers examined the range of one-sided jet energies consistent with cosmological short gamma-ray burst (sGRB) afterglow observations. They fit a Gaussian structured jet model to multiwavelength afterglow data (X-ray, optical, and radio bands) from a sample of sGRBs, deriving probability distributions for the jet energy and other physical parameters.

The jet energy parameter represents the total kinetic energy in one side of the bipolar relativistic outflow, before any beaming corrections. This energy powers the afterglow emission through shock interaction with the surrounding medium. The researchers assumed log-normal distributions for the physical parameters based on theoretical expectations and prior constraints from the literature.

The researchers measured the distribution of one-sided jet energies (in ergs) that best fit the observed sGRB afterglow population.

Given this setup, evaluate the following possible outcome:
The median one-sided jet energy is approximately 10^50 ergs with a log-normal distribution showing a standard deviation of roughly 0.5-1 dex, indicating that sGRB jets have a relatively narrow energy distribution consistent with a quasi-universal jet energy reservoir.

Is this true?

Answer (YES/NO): NO